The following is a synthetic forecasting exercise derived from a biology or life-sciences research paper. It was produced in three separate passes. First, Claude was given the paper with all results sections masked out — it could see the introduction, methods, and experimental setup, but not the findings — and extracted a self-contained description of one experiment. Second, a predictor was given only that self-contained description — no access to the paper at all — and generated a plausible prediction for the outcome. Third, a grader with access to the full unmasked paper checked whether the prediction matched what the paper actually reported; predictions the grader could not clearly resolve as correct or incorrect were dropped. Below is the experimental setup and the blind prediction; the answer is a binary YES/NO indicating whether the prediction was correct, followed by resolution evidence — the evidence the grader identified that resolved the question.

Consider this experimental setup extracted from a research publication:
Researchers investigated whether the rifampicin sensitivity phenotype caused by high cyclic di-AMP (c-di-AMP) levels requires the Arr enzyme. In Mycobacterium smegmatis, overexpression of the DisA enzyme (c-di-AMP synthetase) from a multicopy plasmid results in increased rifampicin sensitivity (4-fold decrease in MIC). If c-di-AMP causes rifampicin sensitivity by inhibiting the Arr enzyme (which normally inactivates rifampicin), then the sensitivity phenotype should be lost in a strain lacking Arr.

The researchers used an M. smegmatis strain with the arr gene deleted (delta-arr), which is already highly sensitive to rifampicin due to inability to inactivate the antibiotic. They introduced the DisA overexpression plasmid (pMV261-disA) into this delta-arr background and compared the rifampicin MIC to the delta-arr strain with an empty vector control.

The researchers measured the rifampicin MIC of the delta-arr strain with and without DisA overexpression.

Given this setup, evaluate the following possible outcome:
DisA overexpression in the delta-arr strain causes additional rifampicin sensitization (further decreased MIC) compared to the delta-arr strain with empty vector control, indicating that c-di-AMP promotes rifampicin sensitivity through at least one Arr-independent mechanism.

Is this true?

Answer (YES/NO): NO